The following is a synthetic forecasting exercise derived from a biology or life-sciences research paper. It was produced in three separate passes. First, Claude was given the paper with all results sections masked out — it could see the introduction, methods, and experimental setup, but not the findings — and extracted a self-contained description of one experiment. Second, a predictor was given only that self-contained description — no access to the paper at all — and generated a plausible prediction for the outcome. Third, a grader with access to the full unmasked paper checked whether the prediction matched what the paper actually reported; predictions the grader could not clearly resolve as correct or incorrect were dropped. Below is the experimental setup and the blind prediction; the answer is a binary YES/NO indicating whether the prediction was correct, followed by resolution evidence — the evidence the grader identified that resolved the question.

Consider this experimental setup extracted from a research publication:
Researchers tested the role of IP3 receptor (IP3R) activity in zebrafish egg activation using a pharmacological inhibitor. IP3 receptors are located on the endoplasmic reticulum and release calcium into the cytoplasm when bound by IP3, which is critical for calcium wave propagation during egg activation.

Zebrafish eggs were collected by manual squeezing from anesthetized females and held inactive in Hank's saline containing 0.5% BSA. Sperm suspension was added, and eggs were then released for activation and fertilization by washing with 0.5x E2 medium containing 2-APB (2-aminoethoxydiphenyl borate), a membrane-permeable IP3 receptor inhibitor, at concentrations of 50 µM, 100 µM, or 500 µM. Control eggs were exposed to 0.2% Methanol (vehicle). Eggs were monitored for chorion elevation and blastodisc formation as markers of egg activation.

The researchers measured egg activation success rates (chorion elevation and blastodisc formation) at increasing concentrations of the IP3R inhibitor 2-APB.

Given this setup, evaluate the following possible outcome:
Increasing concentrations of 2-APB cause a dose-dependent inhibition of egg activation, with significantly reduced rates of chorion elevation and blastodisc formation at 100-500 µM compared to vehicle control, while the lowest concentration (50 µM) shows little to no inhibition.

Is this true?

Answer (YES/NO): NO